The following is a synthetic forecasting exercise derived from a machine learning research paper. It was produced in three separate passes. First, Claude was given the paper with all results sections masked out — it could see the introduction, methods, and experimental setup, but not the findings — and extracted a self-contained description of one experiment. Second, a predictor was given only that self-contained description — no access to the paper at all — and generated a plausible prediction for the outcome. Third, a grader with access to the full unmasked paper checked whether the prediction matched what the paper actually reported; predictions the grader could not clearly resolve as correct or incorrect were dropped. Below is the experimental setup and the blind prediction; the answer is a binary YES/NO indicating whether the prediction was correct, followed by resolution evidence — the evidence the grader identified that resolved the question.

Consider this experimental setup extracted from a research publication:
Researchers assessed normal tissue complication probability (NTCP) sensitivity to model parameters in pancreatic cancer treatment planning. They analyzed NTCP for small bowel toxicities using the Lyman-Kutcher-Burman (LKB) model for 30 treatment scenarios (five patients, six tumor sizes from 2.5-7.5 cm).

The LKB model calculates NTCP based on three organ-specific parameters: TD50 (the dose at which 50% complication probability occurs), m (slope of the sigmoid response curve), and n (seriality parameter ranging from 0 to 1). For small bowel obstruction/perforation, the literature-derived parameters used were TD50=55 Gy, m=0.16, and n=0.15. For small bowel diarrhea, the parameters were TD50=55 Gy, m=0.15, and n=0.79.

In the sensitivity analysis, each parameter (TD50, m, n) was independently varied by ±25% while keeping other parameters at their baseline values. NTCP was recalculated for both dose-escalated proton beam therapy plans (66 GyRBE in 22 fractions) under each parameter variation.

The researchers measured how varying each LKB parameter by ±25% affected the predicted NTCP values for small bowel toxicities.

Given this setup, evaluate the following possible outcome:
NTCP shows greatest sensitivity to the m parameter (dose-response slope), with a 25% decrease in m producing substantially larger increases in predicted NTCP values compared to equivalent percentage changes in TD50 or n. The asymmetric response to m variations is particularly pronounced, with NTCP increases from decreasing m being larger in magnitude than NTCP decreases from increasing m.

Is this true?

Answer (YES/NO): NO